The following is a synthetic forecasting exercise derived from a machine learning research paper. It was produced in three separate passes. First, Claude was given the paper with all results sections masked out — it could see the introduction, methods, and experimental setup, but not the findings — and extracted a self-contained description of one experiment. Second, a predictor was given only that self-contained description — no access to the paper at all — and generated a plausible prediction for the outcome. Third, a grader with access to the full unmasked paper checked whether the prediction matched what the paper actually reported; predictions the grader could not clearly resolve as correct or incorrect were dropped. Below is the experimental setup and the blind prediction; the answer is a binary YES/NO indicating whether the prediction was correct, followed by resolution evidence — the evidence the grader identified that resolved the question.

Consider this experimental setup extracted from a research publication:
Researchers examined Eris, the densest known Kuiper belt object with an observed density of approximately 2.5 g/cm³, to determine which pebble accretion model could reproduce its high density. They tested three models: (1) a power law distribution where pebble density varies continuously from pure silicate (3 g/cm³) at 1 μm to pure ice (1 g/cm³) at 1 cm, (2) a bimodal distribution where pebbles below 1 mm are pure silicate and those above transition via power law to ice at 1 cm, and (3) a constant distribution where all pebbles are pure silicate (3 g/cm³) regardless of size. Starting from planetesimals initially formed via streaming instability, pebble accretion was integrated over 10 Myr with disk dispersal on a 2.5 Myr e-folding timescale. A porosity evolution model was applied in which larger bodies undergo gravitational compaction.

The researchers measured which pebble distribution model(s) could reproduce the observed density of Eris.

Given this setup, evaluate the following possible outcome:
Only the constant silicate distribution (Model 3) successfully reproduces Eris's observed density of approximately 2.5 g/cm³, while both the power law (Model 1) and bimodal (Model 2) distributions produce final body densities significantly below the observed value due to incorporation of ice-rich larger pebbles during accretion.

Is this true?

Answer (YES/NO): YES